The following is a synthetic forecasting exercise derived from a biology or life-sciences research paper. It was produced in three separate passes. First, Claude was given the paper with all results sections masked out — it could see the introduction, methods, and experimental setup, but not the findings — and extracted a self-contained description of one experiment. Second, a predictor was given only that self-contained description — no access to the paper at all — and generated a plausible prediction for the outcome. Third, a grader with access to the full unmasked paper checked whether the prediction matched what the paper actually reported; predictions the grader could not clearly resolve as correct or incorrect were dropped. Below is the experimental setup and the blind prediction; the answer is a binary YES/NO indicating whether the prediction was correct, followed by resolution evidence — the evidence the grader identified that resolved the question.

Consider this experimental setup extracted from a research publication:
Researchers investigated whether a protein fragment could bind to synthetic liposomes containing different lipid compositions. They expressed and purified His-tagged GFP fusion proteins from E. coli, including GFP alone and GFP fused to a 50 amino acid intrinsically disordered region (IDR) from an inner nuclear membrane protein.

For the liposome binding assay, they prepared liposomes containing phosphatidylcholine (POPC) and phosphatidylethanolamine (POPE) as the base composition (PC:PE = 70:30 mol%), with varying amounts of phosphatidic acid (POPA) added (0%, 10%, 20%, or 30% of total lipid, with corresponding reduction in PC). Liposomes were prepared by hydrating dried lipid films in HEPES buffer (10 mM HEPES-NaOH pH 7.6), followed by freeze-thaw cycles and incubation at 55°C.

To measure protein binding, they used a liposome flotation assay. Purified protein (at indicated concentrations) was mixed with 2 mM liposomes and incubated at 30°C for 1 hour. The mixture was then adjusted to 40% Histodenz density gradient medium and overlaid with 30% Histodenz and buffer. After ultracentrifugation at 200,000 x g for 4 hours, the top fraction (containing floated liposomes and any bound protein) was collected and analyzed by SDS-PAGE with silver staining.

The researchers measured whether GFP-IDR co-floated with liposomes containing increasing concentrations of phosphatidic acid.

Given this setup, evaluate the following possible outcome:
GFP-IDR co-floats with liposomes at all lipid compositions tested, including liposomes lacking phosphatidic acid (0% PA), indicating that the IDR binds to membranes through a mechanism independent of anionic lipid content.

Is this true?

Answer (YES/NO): NO